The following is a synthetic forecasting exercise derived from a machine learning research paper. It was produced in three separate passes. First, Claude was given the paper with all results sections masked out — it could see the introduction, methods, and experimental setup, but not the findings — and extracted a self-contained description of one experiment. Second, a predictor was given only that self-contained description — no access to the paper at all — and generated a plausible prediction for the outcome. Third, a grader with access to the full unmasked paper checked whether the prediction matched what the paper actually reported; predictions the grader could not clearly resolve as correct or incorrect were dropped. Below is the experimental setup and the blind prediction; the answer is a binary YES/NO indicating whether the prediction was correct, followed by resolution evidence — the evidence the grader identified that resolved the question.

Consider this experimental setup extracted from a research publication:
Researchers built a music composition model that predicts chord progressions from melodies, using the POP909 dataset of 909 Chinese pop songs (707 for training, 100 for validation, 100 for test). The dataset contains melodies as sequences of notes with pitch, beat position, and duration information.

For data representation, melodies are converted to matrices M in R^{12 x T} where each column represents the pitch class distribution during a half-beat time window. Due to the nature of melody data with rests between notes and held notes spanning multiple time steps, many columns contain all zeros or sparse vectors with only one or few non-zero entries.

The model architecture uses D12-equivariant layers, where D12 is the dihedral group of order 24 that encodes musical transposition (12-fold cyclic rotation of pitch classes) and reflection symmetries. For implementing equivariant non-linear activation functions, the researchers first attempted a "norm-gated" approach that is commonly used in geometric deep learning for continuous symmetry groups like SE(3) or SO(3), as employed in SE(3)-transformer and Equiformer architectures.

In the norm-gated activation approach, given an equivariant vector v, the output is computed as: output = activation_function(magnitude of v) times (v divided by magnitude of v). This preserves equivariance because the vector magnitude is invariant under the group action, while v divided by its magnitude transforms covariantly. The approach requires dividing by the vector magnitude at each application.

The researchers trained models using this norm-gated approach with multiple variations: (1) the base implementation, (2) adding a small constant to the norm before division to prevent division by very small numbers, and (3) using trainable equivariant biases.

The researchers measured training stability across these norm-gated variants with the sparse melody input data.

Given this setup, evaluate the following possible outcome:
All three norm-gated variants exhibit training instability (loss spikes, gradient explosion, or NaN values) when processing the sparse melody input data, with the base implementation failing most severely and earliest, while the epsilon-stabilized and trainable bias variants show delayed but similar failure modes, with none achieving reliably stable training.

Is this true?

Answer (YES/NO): NO